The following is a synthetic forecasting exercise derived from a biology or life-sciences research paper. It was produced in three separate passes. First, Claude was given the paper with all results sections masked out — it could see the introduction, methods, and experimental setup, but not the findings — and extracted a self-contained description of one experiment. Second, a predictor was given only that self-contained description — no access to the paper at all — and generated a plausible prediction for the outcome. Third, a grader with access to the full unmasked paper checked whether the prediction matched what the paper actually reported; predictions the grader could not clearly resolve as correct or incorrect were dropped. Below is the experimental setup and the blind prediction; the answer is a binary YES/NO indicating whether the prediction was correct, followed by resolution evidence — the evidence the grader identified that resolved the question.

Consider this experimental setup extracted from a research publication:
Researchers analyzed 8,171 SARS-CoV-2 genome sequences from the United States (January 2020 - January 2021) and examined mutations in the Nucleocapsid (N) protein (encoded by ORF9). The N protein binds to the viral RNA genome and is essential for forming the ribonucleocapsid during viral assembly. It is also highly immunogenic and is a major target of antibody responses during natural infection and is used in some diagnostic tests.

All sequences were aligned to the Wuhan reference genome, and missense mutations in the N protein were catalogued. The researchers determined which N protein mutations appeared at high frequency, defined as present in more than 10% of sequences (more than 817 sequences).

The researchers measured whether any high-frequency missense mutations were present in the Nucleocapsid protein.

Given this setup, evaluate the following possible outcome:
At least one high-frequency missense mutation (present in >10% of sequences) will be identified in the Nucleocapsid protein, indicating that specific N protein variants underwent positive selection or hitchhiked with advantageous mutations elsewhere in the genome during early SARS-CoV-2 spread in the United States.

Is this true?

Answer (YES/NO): YES